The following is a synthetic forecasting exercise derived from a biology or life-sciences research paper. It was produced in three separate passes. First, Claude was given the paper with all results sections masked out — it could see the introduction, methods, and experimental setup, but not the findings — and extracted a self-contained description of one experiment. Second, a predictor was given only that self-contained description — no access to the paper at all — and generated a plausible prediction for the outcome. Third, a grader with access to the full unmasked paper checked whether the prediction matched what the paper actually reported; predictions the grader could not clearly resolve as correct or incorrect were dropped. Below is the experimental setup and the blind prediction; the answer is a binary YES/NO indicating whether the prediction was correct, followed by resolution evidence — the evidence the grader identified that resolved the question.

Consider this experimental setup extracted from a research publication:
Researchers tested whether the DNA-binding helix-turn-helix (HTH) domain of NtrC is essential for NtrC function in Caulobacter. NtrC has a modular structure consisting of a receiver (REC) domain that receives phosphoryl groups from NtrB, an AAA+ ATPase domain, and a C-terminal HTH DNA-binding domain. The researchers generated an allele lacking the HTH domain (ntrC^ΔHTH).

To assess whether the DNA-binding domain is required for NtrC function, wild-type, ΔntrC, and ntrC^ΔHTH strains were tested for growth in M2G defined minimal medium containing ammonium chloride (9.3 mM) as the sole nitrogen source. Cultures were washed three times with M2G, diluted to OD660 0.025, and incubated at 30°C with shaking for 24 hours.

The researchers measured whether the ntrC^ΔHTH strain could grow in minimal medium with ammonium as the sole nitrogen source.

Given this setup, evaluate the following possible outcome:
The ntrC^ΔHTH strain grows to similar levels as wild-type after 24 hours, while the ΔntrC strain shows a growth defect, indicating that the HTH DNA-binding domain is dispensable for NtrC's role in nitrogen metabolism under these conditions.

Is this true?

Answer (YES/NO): NO